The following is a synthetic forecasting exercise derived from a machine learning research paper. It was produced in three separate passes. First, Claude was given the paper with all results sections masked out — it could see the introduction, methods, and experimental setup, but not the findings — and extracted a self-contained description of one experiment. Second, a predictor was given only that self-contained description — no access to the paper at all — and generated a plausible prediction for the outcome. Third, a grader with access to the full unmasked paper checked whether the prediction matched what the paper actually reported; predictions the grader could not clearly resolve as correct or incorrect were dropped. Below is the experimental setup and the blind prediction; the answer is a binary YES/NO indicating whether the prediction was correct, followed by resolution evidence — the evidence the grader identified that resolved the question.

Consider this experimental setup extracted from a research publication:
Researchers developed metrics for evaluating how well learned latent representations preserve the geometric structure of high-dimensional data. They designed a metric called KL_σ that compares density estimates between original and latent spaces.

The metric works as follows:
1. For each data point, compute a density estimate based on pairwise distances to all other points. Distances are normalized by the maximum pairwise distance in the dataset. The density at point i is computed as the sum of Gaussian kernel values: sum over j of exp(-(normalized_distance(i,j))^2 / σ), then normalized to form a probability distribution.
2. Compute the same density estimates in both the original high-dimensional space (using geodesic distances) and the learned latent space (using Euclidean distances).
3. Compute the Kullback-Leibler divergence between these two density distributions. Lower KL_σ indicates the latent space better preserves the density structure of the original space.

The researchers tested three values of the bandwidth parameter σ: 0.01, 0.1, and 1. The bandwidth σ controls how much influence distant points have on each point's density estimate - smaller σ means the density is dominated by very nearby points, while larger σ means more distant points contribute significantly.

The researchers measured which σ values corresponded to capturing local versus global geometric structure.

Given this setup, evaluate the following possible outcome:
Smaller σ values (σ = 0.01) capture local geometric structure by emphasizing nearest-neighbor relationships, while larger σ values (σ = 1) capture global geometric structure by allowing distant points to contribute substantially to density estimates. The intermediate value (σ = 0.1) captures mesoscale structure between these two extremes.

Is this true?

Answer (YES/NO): YES